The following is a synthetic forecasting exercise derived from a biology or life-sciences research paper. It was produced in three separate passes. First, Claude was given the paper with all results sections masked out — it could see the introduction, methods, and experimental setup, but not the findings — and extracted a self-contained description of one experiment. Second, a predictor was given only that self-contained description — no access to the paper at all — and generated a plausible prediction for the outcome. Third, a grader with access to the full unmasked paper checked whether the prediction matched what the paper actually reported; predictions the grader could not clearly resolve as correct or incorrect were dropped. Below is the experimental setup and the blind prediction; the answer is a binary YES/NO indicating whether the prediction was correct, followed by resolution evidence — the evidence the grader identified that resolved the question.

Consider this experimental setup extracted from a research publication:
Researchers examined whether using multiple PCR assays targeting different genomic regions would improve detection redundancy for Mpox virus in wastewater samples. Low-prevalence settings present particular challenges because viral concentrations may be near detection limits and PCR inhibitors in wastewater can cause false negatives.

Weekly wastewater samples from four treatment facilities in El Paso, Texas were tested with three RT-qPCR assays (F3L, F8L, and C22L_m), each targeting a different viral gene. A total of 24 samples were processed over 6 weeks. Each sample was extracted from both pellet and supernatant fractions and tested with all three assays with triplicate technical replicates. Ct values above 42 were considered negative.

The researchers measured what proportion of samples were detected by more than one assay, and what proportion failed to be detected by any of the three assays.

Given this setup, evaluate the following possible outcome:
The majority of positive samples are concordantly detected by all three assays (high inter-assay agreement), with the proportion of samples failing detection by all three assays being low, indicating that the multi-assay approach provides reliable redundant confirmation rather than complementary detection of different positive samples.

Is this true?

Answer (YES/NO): NO